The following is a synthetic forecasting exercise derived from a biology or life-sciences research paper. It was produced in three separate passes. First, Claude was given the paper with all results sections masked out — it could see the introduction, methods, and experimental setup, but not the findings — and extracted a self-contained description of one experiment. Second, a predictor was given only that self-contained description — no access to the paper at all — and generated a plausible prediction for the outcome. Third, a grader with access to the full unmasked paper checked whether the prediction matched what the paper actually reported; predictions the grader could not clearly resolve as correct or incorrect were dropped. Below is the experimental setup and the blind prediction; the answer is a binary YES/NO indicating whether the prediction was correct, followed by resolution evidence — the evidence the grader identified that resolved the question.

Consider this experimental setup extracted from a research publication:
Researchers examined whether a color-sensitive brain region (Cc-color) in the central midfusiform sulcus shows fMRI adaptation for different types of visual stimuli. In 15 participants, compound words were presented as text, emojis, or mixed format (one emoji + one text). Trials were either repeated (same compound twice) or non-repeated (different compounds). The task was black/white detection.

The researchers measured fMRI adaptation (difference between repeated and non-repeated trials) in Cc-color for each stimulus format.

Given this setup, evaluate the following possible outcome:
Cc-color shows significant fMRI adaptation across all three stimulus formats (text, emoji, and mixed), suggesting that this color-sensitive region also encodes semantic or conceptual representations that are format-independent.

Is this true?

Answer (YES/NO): NO